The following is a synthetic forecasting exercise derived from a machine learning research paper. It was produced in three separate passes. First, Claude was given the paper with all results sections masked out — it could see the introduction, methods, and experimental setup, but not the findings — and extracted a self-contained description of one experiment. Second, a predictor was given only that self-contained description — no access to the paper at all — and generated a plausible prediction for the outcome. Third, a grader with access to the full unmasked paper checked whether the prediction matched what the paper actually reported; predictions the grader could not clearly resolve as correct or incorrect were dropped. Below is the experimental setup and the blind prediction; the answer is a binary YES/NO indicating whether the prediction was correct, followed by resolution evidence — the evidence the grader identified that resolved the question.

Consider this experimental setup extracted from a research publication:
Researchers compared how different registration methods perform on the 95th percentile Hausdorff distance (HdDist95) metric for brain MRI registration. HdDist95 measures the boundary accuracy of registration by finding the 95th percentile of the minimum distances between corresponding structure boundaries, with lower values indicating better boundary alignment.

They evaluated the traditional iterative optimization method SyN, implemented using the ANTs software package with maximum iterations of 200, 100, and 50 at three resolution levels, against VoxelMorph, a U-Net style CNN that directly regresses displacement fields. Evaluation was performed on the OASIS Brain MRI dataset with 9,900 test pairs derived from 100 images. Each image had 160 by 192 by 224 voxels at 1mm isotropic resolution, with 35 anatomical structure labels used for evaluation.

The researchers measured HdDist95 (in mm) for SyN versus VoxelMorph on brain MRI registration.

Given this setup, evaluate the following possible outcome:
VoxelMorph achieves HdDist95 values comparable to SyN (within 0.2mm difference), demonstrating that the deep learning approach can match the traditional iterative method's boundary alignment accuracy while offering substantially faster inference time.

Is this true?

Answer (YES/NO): YES